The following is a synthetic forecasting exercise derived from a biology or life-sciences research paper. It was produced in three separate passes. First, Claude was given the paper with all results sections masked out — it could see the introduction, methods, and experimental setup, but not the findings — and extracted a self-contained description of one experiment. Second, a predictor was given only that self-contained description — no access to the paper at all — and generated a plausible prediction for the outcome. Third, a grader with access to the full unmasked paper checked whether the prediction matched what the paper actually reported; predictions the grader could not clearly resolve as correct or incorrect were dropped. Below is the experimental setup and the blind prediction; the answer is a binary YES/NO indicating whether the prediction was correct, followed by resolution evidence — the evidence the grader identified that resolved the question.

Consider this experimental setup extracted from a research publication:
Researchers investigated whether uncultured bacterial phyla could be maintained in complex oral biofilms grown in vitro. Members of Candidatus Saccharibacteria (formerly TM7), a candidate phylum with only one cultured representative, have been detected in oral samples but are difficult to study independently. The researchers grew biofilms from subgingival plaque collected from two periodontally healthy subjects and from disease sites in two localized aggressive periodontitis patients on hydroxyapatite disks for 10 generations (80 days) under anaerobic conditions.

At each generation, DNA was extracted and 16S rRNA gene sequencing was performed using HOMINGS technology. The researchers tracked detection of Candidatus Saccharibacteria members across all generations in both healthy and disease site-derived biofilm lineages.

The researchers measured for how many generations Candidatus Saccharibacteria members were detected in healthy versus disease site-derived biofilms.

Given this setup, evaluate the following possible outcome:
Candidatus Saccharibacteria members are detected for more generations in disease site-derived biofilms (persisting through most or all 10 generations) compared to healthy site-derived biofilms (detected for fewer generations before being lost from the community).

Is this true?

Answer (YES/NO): NO